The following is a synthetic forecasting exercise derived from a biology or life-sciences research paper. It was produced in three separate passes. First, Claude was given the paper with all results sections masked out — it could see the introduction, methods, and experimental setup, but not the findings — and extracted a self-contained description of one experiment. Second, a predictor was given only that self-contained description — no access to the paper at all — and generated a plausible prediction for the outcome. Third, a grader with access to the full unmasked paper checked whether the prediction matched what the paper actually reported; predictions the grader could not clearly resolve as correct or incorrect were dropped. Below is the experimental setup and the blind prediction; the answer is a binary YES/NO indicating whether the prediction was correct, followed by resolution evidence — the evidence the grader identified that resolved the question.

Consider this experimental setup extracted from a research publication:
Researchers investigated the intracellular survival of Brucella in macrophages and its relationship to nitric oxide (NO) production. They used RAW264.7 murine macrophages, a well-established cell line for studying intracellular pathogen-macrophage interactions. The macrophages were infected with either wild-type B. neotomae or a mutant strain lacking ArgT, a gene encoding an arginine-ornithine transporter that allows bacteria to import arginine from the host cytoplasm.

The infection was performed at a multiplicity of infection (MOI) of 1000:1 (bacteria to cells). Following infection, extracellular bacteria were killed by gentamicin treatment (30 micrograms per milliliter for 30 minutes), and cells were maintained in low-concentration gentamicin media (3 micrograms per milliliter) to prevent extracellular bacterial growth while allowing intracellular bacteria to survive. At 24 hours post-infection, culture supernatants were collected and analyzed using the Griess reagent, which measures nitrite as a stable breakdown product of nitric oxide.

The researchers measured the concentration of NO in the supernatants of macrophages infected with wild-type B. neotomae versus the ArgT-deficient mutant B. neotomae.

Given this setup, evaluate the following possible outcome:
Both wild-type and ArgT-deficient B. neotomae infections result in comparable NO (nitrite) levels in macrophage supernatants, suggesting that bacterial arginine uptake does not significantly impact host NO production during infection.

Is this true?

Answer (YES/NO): NO